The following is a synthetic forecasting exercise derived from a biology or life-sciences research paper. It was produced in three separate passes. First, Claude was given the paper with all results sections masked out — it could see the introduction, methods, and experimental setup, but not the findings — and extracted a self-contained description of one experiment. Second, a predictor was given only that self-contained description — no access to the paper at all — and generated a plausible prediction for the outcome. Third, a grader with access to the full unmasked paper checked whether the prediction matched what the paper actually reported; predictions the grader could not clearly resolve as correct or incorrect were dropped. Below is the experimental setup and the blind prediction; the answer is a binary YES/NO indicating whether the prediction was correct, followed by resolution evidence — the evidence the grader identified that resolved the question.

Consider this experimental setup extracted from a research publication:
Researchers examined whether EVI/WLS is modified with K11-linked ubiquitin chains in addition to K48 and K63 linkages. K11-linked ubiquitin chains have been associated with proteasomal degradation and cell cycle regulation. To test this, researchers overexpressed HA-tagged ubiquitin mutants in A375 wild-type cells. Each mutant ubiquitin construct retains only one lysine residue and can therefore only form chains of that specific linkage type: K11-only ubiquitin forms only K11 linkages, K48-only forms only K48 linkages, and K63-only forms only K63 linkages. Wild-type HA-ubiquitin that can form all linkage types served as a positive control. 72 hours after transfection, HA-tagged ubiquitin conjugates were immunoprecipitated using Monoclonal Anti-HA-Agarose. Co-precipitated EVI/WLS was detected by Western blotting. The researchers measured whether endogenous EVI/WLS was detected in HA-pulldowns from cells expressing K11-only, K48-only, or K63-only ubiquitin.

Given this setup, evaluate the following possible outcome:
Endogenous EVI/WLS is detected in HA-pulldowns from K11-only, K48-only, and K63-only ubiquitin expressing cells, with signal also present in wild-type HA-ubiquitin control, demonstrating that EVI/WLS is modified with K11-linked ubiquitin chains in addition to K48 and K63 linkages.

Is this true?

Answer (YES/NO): YES